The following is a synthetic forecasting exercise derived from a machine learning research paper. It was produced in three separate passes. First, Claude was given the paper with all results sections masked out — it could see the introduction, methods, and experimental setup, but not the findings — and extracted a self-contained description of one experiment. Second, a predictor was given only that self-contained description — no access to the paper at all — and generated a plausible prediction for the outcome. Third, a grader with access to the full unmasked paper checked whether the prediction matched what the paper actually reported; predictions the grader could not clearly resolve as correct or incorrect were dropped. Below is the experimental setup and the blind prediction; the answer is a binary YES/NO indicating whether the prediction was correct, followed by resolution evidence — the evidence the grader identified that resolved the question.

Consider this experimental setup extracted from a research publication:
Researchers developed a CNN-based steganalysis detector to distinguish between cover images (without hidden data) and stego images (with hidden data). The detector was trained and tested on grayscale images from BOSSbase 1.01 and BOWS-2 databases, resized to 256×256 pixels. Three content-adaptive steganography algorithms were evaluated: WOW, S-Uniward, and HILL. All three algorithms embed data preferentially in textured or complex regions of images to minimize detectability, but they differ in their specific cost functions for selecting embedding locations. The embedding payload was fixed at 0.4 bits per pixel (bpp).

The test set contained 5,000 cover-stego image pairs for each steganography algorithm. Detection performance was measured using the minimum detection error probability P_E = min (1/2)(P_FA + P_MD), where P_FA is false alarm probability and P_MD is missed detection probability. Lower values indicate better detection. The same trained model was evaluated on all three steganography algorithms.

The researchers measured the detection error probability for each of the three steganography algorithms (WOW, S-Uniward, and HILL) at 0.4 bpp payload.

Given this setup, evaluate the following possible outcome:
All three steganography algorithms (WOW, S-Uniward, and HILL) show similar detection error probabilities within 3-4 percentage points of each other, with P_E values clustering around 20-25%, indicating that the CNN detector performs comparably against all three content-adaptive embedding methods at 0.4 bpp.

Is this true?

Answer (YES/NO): NO